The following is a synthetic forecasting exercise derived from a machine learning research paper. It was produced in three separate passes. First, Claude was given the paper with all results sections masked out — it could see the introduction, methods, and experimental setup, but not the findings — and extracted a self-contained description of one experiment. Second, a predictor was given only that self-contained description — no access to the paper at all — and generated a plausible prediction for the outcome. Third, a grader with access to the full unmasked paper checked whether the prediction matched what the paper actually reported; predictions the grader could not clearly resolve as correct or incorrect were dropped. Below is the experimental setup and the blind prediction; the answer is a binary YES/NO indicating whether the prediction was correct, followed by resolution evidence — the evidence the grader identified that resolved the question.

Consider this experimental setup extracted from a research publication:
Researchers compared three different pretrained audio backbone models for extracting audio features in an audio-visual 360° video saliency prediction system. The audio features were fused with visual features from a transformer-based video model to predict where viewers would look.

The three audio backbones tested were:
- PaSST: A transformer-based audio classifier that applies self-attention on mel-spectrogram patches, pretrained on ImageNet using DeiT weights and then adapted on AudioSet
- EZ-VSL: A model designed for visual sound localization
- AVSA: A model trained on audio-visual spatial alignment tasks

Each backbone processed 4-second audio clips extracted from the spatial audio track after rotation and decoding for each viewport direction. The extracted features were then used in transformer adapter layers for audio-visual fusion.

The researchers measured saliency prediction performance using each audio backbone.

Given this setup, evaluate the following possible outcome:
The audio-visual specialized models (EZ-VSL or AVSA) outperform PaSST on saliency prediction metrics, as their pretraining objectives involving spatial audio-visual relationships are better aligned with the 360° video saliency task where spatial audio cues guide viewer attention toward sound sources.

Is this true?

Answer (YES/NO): YES